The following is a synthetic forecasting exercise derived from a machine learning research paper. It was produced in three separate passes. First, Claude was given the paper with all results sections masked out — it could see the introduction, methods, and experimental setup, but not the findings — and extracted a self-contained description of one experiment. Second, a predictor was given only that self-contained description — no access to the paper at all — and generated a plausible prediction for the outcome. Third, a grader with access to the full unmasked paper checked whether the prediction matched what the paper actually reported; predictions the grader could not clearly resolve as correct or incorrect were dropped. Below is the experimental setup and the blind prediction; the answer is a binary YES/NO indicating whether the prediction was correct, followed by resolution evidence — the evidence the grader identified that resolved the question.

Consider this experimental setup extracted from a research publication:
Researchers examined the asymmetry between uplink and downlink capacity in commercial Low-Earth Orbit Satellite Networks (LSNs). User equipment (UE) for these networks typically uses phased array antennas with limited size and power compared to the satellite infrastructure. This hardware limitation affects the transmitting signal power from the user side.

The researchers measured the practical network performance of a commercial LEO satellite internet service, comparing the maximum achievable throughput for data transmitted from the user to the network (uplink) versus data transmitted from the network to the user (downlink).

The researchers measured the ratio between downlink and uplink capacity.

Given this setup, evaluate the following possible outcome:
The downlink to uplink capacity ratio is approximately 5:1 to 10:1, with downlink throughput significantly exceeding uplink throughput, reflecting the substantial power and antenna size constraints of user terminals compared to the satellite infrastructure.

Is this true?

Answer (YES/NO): NO